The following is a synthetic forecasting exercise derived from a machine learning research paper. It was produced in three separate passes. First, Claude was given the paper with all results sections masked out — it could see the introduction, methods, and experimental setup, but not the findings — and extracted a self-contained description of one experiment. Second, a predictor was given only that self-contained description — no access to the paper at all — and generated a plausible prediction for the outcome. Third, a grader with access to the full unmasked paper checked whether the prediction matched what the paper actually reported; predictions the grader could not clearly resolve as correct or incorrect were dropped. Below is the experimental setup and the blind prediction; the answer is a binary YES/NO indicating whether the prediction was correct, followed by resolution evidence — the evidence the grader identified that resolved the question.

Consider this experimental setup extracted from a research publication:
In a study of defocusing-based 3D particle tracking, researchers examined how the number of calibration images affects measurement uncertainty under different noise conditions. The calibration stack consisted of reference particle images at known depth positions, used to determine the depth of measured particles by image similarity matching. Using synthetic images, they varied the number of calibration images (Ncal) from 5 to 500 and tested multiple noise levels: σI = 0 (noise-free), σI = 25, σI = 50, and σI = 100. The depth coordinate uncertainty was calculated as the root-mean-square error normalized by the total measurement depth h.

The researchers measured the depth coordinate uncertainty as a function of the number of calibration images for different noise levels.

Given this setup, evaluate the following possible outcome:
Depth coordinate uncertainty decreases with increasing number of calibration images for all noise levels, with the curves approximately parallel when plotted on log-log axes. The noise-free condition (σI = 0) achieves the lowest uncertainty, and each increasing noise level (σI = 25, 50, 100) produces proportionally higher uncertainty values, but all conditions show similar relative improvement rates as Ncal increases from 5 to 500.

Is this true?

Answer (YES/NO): NO